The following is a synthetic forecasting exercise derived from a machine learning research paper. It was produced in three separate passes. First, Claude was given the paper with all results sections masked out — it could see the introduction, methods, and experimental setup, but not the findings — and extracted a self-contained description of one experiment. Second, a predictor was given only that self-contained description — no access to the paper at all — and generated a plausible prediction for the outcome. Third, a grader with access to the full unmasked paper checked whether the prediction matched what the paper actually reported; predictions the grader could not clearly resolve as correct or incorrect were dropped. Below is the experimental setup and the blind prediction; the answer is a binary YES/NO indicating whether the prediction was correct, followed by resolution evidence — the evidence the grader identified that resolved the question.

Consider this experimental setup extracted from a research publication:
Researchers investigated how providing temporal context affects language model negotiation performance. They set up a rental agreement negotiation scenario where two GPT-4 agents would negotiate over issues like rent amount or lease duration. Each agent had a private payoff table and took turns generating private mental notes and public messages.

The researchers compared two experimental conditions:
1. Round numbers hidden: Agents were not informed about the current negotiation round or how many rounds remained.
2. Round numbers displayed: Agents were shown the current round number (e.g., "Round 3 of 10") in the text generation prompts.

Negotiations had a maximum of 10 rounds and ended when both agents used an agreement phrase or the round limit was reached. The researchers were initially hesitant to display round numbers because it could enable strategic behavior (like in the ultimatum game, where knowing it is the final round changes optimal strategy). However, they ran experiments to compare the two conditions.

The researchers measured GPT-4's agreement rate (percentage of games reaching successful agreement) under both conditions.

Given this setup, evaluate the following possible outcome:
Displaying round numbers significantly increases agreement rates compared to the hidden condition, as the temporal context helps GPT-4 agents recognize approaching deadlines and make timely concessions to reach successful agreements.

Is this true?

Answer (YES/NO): YES